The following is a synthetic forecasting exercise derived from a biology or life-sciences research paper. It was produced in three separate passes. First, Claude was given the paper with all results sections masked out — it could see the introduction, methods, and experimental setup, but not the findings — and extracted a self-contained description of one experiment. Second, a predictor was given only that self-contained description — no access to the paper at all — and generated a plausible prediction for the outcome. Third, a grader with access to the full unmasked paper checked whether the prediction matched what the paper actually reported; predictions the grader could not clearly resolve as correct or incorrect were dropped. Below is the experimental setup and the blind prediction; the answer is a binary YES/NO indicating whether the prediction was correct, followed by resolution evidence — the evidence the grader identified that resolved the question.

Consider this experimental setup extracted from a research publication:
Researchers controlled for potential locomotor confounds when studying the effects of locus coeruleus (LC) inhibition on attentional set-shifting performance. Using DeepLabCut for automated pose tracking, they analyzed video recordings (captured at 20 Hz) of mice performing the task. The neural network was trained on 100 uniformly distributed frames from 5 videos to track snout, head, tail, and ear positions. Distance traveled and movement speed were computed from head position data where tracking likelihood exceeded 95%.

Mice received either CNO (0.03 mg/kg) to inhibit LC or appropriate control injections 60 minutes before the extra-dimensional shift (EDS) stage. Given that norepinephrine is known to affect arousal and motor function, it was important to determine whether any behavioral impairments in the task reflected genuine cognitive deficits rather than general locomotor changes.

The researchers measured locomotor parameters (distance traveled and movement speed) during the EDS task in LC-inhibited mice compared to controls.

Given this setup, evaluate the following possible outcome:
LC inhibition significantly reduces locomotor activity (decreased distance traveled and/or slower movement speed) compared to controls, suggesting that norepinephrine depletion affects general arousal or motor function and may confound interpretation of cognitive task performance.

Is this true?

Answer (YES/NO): NO